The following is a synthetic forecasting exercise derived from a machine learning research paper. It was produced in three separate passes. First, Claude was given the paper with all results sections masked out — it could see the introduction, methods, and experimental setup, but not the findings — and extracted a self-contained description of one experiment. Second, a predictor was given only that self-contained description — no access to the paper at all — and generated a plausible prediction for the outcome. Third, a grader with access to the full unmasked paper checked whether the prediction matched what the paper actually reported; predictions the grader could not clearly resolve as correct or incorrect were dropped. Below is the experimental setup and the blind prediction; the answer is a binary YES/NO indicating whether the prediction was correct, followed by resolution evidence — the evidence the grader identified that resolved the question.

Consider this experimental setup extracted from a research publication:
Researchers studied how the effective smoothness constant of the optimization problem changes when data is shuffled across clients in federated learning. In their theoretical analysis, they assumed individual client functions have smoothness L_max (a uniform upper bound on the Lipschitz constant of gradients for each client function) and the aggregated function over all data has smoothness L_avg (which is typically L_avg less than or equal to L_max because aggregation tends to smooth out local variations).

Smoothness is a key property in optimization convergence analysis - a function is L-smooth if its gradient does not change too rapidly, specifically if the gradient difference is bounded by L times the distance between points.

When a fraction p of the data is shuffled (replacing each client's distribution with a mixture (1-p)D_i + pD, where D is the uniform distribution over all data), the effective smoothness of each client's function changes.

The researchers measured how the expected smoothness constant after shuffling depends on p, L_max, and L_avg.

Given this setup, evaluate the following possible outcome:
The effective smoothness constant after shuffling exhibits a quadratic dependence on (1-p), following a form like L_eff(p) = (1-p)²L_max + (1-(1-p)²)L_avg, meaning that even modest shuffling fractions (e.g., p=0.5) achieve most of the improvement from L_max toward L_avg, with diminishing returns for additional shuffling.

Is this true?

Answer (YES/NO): NO